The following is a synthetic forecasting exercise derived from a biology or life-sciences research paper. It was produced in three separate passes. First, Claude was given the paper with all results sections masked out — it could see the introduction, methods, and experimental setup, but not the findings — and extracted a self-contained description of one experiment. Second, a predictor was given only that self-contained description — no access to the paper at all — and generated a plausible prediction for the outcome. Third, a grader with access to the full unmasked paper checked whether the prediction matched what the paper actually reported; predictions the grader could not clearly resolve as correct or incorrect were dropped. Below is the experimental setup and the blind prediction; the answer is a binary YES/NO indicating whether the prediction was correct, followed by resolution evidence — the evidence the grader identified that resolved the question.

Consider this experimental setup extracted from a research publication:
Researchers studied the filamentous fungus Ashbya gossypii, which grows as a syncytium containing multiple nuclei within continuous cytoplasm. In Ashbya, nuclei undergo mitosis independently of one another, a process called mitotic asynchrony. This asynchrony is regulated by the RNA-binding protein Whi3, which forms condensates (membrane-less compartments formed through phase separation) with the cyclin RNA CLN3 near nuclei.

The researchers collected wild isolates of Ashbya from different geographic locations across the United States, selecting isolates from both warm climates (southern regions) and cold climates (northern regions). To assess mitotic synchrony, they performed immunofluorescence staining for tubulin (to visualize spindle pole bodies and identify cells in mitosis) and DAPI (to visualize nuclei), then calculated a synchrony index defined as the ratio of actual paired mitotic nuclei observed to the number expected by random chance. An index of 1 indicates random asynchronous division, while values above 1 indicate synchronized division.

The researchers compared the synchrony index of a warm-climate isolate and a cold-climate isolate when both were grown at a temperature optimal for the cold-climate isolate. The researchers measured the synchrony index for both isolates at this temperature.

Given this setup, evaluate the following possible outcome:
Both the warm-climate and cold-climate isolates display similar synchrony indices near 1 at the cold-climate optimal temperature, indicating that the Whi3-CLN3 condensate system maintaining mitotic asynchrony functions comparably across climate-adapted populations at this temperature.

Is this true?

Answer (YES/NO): NO